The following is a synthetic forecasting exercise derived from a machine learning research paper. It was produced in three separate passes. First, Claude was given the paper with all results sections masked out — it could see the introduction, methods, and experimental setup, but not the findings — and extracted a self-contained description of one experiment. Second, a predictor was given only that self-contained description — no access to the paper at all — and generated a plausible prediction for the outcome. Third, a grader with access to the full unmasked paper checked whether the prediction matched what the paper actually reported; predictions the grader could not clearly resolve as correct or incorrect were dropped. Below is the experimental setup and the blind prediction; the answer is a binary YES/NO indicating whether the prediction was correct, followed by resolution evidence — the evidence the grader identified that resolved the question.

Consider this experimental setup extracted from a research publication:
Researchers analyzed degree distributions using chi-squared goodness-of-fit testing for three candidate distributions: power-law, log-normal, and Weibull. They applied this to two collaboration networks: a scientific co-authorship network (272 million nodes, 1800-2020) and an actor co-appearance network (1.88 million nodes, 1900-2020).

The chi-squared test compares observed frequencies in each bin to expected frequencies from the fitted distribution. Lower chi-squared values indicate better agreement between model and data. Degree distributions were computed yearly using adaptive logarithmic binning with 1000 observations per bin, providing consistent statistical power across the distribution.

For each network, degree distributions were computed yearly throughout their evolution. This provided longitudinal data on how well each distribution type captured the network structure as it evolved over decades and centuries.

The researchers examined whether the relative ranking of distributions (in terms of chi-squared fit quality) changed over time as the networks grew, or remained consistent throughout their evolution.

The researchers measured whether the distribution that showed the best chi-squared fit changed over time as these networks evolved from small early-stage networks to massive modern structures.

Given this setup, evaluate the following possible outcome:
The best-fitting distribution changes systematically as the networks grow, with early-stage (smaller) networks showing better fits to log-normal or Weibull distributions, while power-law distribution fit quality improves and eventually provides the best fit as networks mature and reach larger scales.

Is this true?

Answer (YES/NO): NO